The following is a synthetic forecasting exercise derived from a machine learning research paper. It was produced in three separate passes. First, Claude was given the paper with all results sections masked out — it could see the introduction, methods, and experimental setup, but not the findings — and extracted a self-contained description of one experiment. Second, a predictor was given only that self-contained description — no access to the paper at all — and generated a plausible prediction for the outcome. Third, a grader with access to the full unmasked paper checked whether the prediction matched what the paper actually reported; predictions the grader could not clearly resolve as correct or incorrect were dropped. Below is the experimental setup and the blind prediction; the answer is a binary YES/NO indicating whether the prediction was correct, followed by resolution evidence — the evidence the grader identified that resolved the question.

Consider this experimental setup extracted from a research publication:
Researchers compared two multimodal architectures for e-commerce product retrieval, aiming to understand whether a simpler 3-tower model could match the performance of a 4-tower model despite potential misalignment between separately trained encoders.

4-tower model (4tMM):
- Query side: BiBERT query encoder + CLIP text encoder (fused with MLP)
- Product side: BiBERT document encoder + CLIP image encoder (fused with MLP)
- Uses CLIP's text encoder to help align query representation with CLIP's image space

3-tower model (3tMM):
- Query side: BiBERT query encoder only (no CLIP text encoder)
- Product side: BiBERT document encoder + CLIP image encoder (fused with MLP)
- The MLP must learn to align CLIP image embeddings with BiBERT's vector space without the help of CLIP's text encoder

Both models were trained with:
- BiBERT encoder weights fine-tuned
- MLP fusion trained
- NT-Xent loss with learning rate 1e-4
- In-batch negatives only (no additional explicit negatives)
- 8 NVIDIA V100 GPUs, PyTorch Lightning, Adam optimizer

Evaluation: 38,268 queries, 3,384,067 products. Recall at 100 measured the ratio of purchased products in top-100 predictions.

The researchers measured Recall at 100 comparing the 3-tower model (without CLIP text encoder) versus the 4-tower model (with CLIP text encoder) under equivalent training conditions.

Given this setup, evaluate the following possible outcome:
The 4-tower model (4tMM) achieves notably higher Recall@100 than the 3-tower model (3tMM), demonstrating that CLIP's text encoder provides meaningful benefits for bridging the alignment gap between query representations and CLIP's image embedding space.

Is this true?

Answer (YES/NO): NO